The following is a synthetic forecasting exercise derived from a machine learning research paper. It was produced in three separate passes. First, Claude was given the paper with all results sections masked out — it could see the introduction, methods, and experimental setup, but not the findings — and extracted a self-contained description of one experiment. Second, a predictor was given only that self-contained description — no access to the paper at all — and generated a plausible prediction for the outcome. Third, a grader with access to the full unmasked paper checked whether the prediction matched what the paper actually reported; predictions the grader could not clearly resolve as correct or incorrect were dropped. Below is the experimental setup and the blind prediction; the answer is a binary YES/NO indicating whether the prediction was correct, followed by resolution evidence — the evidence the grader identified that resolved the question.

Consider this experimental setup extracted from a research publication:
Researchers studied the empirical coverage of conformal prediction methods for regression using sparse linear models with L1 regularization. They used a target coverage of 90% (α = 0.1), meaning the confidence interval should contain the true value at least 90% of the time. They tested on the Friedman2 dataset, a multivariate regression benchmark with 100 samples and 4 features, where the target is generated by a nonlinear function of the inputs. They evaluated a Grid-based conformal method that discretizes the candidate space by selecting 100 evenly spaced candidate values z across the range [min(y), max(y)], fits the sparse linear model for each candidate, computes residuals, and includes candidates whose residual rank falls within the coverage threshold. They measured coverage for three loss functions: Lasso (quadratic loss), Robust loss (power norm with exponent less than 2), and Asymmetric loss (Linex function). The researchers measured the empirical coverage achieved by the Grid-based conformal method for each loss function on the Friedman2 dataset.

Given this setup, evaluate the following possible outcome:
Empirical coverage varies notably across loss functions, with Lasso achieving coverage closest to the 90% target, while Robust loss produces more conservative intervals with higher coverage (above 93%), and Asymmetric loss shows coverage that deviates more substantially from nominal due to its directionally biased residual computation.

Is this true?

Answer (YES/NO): NO